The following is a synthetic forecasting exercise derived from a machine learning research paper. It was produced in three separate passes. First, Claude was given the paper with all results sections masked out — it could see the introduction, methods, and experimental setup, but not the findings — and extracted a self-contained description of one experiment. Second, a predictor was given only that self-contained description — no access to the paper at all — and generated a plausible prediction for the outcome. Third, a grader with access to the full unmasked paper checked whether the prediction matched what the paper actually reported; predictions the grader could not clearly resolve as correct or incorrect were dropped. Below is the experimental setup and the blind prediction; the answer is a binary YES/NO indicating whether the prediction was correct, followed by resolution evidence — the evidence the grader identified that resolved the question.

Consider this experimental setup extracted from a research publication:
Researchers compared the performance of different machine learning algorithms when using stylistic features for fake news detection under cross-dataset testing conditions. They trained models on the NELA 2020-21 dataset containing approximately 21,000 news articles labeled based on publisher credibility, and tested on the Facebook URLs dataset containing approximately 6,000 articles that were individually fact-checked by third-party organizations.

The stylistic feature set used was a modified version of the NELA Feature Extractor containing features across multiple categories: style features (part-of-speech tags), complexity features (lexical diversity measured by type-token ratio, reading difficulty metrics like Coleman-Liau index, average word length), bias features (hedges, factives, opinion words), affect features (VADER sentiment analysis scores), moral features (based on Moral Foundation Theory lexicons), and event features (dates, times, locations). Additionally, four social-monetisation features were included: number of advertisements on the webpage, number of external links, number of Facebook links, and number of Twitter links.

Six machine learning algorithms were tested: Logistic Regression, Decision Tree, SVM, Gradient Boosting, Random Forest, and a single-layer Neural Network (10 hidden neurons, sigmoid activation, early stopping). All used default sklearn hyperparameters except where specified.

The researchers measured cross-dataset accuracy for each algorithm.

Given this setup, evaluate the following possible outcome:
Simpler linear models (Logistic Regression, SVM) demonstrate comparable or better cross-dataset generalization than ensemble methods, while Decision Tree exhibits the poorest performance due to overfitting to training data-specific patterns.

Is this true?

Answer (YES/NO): NO